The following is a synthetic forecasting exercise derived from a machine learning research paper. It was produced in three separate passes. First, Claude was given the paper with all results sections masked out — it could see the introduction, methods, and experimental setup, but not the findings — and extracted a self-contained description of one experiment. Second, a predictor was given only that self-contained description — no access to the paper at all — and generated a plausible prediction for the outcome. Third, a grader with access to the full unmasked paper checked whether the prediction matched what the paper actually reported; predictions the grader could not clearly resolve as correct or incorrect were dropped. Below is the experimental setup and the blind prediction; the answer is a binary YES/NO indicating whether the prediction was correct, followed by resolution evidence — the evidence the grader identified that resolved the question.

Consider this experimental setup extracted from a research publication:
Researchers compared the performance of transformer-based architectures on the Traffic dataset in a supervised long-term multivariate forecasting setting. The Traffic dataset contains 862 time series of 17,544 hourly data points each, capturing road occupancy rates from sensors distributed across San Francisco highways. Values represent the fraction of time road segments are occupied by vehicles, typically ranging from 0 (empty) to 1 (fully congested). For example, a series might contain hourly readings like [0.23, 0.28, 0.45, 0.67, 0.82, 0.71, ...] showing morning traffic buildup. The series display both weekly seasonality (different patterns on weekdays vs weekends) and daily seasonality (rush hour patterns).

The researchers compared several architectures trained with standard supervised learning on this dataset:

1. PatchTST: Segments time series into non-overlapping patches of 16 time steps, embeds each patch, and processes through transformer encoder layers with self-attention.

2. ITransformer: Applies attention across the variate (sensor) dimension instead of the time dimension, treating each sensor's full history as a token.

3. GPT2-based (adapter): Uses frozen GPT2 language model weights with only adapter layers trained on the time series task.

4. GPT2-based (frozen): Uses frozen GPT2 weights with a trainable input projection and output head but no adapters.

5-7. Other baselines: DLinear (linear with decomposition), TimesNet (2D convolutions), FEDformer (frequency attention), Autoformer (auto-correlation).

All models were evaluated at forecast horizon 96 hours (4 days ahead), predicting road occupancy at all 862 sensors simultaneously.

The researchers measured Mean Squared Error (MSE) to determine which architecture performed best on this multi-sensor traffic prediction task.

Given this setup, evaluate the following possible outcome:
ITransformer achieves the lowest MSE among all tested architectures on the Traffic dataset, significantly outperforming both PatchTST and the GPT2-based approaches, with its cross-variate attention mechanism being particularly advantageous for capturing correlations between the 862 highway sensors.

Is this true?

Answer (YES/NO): NO